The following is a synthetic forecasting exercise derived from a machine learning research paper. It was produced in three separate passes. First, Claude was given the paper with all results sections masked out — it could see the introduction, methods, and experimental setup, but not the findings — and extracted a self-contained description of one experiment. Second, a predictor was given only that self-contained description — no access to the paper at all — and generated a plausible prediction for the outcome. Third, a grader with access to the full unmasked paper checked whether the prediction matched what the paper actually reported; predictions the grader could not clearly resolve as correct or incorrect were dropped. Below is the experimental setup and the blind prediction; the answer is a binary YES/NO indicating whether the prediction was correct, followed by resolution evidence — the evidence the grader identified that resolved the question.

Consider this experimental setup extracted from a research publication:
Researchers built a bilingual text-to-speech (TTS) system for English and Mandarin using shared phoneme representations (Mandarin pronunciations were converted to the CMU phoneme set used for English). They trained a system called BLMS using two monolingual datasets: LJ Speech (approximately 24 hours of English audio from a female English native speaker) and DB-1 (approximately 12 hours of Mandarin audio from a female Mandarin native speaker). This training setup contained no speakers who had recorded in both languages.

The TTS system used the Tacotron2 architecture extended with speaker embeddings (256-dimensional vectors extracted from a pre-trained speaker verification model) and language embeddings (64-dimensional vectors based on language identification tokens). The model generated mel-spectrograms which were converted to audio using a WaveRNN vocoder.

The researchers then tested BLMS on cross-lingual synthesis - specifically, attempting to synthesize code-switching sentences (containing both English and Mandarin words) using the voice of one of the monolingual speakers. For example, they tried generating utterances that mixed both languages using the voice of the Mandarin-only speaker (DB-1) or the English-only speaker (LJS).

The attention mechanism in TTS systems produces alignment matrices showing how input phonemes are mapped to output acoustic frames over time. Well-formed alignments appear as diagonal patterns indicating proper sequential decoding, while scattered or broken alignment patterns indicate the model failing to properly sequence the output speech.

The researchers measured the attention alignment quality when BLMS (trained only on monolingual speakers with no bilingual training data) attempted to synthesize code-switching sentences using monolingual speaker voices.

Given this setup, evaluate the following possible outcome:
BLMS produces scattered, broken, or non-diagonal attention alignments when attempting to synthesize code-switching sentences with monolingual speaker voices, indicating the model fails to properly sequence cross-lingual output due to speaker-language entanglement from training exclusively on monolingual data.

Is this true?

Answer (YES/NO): YES